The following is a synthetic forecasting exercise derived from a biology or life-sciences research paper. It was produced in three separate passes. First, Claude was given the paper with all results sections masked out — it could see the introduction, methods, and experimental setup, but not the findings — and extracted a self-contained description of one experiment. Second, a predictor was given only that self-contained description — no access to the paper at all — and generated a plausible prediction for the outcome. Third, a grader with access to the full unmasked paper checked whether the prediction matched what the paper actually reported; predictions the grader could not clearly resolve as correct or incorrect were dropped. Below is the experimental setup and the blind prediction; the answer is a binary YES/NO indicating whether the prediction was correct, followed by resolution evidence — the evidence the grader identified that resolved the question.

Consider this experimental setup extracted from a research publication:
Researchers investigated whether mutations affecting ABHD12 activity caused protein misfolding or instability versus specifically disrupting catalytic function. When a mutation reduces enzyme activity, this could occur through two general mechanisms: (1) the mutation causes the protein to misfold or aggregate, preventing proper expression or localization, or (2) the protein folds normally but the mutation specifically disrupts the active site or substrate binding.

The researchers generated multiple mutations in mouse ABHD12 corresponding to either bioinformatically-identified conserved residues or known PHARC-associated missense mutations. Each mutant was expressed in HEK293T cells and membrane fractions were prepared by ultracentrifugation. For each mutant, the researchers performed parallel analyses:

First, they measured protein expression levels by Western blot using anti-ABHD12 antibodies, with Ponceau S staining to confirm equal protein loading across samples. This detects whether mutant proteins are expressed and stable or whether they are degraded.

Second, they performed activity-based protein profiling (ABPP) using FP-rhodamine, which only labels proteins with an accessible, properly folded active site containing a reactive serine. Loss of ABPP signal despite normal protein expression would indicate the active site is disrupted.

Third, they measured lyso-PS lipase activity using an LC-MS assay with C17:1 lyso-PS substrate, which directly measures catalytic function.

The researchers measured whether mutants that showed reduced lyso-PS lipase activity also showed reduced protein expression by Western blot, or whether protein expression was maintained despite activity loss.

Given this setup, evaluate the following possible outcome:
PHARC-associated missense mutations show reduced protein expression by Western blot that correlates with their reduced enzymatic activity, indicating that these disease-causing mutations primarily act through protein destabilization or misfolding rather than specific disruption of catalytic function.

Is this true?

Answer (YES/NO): NO